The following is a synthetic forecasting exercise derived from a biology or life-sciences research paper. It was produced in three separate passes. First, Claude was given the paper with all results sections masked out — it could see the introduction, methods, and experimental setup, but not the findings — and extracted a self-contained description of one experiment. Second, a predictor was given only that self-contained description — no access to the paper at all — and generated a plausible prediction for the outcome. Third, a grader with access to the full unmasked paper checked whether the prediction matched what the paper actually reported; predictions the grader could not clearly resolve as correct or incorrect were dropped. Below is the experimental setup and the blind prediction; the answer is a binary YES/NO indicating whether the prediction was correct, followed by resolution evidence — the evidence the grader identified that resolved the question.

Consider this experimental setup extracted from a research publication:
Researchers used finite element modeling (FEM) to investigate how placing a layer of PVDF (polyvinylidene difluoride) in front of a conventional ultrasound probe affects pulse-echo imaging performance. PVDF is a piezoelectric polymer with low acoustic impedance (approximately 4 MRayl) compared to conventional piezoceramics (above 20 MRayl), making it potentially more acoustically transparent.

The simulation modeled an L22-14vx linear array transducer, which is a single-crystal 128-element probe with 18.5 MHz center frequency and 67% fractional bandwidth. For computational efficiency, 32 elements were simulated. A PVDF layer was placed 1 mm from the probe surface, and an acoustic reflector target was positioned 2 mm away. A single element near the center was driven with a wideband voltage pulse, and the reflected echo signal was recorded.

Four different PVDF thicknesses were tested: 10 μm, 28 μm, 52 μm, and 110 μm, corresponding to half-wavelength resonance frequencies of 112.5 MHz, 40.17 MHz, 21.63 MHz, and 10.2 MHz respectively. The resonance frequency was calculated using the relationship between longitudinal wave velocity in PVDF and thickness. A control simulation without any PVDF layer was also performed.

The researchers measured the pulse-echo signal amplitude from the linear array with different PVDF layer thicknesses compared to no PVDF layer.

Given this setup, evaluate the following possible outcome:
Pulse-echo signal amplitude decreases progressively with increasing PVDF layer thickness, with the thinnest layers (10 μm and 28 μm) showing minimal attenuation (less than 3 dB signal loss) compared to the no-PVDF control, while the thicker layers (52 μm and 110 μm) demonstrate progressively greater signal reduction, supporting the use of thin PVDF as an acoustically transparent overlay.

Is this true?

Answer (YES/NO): NO